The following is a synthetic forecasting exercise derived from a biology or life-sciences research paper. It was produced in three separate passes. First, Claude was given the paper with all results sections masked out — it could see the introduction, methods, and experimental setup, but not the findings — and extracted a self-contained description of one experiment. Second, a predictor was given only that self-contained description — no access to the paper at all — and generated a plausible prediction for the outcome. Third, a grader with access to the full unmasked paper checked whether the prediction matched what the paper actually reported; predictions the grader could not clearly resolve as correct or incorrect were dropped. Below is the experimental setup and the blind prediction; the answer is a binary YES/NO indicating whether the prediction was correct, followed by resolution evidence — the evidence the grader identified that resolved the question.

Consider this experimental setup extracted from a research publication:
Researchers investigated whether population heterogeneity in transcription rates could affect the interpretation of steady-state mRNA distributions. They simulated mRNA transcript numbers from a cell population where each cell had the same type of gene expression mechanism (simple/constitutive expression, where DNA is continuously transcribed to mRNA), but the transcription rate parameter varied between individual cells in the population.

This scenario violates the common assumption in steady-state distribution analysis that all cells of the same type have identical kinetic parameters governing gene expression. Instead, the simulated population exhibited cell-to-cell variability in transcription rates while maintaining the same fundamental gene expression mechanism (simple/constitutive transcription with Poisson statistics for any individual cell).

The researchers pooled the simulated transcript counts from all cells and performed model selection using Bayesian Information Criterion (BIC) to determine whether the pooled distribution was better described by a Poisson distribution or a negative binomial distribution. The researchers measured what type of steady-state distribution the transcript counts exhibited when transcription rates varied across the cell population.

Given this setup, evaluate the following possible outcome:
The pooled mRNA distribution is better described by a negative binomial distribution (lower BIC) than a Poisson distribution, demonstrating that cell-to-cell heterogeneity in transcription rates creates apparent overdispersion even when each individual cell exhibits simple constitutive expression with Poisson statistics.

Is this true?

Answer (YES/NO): YES